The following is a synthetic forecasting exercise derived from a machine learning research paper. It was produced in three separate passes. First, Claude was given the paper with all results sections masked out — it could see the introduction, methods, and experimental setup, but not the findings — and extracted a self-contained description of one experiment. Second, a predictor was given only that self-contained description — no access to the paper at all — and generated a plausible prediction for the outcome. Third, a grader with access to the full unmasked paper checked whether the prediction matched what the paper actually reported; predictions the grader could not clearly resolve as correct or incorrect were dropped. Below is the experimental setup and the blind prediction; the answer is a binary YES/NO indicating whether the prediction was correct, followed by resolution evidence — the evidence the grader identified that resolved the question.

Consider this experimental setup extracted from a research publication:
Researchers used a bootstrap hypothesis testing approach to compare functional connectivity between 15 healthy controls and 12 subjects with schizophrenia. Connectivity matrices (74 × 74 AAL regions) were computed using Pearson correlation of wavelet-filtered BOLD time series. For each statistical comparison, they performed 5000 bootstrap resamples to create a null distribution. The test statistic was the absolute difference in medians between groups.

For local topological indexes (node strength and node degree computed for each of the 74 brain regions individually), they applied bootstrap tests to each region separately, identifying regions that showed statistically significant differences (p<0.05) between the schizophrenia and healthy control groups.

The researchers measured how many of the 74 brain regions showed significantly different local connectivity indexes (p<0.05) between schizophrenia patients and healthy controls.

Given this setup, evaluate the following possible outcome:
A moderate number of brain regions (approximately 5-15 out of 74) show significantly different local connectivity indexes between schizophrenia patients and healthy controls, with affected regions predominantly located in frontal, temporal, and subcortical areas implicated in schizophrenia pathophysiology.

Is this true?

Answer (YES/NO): YES